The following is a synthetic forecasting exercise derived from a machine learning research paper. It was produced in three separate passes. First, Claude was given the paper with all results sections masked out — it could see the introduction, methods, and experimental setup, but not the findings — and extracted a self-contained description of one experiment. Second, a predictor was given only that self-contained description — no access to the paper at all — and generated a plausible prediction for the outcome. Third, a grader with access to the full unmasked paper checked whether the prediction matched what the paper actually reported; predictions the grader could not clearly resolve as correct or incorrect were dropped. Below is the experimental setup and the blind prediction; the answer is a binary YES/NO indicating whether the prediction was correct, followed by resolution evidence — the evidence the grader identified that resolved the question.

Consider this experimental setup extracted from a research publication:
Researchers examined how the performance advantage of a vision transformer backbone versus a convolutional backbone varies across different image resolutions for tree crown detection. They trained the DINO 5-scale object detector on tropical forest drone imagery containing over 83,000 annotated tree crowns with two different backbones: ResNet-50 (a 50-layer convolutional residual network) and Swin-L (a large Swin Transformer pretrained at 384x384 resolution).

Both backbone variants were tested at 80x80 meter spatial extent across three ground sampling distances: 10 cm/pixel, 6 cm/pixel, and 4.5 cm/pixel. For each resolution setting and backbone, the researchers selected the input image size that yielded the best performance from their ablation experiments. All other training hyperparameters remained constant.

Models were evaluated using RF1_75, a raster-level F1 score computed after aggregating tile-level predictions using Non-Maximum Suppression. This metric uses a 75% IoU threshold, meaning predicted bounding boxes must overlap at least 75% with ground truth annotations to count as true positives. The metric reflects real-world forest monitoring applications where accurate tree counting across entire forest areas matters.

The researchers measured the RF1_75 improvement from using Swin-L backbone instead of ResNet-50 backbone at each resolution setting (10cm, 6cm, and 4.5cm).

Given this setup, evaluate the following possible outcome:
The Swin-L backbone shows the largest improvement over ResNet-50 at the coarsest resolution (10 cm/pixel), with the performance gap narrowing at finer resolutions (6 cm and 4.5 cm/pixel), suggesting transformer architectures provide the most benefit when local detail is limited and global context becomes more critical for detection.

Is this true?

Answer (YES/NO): NO